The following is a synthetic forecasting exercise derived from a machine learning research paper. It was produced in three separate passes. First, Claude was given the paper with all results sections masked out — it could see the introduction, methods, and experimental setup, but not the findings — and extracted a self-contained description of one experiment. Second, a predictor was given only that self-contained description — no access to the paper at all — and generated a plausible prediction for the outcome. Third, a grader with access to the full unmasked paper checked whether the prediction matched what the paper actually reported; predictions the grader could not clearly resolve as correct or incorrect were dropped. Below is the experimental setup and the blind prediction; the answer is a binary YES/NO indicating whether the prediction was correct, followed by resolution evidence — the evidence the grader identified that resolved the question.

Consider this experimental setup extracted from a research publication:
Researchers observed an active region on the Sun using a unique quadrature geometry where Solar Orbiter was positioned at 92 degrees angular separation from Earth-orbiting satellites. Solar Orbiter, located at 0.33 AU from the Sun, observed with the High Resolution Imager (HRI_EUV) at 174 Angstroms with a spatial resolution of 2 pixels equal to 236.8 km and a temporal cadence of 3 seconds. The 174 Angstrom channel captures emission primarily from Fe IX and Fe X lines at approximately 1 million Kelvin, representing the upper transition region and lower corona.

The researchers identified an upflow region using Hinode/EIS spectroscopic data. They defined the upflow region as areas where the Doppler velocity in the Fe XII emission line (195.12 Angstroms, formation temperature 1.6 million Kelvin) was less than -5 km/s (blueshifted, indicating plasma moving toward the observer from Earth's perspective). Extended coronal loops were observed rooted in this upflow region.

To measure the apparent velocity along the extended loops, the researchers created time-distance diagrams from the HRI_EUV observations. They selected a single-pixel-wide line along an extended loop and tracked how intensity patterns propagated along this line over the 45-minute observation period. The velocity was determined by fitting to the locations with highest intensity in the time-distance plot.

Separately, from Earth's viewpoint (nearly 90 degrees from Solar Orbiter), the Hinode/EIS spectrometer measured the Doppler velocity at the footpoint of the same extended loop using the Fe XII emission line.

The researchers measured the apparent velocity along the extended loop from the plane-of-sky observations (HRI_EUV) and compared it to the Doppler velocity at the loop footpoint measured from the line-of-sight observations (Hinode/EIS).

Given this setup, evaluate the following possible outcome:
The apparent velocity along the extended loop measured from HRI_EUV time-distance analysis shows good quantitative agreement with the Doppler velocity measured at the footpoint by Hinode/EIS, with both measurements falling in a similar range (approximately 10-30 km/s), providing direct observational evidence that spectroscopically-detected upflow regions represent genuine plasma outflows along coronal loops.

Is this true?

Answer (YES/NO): NO